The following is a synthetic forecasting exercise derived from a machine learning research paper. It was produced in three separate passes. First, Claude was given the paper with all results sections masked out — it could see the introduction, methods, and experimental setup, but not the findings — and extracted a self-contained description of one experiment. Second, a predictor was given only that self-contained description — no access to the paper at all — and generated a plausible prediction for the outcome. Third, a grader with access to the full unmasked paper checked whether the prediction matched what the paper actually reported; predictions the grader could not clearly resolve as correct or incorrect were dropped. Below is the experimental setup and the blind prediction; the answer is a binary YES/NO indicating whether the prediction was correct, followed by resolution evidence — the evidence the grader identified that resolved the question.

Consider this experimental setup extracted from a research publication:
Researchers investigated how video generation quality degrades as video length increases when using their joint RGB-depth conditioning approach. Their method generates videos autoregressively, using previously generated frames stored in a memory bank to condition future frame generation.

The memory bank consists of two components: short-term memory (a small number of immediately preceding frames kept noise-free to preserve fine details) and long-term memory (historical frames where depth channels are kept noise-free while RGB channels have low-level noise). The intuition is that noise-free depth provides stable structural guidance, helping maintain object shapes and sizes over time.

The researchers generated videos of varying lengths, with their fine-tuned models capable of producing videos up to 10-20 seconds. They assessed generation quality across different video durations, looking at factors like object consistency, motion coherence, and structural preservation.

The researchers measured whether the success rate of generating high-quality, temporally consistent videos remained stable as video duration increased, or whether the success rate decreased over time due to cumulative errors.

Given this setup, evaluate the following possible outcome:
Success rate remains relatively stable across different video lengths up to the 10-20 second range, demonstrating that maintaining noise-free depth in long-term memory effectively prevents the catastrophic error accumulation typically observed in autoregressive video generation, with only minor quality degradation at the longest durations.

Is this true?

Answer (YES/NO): NO